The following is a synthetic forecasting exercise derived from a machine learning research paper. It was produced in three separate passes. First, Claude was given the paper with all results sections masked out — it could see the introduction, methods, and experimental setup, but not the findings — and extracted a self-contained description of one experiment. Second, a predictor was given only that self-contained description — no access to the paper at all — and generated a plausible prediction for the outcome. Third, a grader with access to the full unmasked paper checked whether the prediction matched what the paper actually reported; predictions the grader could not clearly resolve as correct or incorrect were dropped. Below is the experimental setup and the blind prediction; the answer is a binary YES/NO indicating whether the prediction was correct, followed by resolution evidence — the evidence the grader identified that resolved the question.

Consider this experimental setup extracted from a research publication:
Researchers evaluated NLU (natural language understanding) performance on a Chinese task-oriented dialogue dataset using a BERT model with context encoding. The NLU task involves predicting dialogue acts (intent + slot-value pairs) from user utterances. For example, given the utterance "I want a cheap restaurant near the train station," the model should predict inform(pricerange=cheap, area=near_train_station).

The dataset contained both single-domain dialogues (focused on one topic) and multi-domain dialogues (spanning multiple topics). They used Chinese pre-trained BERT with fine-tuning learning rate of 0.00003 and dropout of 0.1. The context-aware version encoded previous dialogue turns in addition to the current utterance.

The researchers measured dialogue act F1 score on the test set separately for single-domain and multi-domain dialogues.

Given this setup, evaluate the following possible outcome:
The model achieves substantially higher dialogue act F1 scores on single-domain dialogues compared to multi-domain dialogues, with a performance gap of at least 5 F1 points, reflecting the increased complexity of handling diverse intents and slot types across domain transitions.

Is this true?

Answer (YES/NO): NO